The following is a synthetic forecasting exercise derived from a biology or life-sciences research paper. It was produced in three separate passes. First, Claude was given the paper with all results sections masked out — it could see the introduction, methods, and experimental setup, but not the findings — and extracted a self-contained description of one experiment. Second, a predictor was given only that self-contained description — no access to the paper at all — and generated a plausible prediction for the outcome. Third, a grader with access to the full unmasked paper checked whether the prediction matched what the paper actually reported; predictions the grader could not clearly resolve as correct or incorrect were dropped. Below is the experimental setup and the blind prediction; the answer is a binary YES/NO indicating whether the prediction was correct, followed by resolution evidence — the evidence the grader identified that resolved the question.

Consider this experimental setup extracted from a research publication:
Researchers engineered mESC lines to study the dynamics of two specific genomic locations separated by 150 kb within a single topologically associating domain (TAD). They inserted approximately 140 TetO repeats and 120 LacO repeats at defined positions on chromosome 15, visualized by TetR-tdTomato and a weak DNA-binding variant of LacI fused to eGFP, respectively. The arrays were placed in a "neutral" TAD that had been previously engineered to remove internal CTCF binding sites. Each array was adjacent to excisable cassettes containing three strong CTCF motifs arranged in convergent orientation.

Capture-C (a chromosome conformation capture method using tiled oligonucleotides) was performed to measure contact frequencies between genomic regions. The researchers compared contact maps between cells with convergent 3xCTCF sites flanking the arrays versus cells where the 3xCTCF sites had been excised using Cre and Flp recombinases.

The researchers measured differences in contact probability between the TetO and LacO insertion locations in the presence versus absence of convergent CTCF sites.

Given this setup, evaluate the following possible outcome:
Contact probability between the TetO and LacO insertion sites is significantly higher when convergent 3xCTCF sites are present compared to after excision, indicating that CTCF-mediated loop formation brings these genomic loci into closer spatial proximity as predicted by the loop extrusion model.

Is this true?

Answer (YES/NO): YES